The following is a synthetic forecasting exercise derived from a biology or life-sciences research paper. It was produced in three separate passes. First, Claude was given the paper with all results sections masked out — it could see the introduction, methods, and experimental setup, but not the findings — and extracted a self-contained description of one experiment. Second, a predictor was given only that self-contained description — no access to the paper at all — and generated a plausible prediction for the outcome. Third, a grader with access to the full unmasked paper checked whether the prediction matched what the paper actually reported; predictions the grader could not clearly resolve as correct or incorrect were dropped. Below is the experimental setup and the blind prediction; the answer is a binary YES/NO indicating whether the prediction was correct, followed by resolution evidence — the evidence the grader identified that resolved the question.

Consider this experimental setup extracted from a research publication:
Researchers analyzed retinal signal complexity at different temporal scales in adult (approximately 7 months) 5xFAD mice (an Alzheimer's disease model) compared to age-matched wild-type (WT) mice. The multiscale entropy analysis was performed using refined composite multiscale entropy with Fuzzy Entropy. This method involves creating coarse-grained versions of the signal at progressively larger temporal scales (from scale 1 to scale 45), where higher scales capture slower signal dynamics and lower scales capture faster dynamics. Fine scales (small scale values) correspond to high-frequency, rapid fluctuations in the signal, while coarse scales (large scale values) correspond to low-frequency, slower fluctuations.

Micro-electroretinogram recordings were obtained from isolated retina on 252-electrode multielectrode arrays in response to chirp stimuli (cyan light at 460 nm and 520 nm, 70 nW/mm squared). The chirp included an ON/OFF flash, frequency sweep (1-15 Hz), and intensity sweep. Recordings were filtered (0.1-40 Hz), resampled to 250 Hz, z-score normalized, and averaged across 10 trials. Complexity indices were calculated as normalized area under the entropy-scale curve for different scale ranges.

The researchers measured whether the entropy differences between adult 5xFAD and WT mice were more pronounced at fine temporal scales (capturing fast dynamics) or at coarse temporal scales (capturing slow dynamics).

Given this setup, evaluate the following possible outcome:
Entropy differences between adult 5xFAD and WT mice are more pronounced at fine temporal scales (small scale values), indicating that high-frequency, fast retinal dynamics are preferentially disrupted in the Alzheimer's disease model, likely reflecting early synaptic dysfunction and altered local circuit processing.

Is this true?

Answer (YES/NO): NO